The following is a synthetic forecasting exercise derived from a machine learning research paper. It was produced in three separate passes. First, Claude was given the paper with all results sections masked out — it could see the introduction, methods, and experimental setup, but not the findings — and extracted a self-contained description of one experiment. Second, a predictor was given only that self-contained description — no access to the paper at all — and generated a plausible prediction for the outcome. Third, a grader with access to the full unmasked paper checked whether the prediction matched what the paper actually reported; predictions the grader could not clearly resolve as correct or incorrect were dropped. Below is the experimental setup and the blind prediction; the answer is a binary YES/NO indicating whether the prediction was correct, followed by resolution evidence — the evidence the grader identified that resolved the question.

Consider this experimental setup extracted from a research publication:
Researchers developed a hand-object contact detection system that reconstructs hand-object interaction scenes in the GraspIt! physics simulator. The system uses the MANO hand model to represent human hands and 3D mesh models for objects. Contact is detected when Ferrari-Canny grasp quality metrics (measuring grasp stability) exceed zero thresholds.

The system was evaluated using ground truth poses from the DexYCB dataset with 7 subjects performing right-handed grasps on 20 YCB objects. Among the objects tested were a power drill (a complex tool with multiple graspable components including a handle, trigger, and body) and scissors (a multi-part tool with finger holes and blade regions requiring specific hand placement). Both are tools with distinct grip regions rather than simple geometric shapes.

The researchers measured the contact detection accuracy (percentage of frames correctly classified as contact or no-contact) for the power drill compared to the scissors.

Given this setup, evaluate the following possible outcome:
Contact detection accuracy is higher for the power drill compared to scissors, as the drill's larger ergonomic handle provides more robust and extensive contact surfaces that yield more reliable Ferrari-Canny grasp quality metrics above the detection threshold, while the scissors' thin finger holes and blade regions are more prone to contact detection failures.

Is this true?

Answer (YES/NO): NO